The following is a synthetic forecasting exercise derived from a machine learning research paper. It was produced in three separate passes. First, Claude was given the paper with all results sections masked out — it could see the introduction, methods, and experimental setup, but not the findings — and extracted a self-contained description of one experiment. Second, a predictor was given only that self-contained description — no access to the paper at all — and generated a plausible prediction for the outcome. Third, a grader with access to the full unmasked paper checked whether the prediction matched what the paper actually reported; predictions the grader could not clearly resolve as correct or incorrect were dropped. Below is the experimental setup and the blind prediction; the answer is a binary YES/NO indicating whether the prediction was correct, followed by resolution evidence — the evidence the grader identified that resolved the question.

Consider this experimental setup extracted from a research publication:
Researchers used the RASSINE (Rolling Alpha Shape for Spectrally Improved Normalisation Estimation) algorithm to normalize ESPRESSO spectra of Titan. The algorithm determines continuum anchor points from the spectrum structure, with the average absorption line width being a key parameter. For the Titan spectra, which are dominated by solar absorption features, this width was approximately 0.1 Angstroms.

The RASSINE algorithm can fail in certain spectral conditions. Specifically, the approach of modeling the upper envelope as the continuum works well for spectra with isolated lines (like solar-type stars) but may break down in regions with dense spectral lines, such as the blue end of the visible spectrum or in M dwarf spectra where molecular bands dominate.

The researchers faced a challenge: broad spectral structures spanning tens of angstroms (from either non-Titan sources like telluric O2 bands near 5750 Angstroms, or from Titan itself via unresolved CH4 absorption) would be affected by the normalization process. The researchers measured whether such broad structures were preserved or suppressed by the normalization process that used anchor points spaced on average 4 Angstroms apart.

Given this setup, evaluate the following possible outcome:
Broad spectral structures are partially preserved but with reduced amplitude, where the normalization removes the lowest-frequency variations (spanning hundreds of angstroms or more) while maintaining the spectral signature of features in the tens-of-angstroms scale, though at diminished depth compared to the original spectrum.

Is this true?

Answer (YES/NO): NO